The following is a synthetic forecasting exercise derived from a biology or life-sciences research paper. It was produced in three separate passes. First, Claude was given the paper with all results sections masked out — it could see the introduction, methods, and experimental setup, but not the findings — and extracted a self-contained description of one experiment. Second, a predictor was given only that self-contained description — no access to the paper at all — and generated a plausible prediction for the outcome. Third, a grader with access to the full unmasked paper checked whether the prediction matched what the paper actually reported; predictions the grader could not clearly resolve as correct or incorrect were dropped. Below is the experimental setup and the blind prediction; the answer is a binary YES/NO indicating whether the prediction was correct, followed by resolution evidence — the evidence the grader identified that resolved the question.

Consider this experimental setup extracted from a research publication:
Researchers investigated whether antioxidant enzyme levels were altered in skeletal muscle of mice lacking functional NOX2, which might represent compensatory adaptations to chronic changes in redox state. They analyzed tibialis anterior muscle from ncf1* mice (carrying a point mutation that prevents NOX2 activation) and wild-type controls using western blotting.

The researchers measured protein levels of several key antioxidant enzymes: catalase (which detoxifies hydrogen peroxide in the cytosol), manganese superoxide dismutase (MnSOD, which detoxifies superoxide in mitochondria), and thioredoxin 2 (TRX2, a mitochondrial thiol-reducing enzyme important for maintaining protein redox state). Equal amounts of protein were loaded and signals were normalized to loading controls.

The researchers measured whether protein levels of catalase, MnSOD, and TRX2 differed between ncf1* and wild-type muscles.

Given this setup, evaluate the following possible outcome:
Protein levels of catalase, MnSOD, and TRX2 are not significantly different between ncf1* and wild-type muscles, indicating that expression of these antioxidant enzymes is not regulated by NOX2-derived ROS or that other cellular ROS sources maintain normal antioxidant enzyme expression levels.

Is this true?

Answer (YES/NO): YES